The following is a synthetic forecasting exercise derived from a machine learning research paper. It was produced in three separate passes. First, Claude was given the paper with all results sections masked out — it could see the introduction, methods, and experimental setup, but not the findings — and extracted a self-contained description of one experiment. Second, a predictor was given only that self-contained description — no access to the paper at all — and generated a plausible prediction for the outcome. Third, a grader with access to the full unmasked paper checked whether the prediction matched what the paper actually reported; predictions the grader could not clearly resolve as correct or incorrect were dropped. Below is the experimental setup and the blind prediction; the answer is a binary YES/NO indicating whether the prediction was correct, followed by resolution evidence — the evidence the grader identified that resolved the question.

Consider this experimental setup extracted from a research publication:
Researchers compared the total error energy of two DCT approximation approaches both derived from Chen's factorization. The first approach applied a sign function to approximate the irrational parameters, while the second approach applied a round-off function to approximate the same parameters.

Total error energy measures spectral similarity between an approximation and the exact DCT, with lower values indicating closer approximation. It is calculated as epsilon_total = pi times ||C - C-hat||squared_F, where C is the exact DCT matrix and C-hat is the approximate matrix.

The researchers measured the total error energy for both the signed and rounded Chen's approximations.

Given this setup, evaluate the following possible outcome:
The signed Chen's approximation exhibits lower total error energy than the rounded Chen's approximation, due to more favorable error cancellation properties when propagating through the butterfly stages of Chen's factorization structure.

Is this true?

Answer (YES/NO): NO